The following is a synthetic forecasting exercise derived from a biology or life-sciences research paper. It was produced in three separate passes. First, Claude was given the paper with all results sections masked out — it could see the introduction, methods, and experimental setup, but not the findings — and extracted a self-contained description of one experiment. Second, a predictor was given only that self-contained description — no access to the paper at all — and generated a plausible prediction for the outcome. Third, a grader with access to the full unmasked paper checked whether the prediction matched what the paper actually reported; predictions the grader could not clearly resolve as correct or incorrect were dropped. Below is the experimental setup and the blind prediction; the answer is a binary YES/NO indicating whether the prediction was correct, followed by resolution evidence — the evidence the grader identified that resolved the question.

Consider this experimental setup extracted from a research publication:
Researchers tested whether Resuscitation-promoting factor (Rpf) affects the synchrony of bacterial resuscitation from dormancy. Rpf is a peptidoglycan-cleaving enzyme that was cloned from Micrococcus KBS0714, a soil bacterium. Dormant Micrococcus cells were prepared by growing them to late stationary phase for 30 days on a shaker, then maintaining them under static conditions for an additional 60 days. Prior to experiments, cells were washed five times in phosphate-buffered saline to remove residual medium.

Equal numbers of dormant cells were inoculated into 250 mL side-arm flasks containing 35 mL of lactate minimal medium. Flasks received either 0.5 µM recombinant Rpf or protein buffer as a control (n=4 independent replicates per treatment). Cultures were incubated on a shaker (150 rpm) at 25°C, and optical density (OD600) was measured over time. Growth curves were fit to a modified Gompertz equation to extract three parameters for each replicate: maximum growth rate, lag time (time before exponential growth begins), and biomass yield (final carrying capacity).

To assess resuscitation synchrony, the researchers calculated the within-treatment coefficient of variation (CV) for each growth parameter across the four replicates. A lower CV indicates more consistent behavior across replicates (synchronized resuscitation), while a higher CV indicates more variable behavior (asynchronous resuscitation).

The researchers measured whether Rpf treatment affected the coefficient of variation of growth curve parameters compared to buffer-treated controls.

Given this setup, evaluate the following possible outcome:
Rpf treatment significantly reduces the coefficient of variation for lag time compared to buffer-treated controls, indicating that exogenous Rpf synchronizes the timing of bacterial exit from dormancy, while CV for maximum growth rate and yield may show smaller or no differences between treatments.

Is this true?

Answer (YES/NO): YES